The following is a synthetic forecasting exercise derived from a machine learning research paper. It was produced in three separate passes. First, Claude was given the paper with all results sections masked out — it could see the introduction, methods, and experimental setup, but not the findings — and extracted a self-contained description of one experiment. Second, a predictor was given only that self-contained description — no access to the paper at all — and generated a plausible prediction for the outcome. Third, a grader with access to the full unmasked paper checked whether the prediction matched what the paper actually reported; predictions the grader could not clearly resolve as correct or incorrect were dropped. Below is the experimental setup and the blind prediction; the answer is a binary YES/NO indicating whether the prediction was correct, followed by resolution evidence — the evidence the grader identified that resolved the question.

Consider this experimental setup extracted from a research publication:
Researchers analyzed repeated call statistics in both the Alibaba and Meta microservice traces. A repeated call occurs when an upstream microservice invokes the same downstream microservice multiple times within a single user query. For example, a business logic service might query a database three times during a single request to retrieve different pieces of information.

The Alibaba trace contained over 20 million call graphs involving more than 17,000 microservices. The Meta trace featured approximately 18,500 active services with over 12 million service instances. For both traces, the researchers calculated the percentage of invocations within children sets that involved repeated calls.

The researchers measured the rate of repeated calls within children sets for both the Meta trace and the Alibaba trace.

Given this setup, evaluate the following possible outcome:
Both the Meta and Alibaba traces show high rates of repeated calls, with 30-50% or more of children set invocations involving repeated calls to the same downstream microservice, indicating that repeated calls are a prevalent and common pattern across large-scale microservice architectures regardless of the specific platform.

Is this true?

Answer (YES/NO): NO